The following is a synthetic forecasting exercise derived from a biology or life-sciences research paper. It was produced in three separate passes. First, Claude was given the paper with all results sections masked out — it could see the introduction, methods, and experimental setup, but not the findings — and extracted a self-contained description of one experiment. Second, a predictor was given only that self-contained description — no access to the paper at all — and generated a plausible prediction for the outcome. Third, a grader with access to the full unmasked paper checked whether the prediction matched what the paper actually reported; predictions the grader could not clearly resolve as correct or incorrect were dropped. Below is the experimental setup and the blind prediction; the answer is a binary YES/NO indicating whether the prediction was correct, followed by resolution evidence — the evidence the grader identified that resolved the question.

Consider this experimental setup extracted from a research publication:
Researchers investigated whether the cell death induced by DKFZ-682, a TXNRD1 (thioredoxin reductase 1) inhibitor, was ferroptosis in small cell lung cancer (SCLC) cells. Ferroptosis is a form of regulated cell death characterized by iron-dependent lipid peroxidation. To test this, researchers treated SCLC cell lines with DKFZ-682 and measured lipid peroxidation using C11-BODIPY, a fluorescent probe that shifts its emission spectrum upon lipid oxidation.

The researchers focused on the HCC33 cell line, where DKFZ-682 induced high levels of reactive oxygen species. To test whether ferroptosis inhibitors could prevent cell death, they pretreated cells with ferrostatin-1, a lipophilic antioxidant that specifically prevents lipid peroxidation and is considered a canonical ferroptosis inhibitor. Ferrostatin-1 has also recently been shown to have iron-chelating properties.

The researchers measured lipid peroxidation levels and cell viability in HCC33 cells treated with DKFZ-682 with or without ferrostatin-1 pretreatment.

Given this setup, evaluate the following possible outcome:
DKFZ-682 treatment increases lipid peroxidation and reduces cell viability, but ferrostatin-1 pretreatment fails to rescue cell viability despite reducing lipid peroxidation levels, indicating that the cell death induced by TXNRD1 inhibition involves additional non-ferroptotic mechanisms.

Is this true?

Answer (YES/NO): YES